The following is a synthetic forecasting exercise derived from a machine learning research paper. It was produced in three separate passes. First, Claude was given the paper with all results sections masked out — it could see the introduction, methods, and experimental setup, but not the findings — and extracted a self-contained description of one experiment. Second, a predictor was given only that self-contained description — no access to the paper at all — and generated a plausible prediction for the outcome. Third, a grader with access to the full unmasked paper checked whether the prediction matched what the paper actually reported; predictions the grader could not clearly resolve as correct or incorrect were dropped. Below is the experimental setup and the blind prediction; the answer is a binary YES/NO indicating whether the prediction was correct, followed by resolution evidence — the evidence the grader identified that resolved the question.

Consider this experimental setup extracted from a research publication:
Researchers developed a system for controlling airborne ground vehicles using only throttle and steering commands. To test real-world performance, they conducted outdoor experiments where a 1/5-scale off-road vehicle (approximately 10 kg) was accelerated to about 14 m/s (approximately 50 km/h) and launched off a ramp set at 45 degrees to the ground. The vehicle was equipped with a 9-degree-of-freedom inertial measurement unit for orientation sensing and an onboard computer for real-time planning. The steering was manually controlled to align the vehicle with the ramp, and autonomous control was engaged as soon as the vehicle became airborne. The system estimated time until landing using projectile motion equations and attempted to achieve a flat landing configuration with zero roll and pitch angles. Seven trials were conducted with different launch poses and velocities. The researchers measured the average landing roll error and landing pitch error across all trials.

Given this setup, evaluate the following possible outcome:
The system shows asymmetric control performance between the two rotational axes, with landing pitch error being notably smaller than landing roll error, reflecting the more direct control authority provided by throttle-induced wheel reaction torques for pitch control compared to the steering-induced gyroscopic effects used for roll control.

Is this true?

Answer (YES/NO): NO